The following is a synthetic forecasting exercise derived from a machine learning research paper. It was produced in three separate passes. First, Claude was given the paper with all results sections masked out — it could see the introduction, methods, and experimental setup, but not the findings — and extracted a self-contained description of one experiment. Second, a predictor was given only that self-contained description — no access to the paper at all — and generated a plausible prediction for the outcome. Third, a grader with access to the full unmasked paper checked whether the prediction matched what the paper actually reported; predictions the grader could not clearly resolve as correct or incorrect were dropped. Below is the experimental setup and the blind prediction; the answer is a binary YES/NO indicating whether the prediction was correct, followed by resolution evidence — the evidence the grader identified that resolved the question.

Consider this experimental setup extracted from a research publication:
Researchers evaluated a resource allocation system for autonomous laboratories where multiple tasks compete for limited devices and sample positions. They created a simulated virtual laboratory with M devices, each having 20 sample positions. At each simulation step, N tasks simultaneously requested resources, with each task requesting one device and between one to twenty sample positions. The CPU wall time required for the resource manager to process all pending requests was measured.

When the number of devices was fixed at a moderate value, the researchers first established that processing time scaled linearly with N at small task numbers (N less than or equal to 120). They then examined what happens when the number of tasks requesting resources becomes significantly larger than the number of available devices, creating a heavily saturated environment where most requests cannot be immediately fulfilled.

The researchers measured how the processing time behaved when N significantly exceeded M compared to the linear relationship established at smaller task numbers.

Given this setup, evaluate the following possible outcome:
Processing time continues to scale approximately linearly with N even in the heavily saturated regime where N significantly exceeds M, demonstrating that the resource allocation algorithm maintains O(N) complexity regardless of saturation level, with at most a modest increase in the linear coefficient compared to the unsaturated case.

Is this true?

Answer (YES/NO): NO